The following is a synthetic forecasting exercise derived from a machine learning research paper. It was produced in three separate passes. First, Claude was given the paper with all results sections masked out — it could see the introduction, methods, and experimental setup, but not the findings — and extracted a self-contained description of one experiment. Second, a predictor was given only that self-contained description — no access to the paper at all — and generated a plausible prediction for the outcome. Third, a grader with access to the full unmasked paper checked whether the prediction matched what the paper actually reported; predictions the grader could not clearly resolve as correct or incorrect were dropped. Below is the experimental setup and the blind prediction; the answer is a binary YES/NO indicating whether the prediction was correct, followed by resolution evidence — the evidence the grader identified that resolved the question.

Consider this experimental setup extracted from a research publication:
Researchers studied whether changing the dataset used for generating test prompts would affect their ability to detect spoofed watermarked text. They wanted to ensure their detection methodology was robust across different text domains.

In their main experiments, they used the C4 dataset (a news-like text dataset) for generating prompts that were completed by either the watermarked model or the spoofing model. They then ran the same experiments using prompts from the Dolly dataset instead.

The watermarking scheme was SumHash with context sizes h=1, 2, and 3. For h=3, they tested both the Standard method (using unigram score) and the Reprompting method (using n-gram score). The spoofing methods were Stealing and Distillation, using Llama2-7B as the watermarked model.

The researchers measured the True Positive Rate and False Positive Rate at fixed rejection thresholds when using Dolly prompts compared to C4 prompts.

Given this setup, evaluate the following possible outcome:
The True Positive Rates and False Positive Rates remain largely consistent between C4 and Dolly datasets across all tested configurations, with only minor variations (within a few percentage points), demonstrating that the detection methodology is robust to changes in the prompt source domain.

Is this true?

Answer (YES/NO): YES